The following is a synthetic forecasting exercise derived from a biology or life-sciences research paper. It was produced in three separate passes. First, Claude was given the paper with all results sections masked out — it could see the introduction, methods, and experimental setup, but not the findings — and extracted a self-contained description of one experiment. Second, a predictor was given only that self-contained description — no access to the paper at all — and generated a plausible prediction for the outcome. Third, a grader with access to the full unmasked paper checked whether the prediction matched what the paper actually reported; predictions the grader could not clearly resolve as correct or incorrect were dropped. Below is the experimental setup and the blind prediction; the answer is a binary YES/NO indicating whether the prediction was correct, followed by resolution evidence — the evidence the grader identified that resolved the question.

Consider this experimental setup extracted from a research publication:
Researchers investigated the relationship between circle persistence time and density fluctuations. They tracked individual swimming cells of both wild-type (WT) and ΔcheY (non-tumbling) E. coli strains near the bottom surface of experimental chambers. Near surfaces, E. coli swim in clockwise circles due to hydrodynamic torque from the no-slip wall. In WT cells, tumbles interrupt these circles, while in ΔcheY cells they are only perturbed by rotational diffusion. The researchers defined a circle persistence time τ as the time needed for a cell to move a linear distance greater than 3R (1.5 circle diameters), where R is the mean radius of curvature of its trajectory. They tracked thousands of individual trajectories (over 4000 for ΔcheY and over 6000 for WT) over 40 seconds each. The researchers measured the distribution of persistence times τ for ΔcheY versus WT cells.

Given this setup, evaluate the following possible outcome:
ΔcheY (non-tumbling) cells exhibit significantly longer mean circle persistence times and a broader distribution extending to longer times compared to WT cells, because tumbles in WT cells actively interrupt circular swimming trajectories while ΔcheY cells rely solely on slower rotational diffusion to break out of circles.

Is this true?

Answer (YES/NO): YES